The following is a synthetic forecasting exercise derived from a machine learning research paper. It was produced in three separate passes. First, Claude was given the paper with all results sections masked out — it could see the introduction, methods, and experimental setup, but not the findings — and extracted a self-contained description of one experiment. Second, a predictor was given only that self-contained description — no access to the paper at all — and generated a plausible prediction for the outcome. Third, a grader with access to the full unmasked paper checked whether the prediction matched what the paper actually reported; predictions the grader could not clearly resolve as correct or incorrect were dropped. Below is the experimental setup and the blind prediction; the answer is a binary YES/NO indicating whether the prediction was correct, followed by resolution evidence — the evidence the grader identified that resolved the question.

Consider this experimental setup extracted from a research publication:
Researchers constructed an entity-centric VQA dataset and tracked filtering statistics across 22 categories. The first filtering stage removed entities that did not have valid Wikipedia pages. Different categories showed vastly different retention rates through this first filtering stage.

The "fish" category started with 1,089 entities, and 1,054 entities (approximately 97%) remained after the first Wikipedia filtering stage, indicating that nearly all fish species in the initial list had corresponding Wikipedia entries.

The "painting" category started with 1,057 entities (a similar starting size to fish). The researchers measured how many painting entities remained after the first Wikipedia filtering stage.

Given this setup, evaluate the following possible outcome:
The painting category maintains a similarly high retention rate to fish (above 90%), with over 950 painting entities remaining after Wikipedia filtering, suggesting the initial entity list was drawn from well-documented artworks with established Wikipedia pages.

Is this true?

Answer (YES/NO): NO